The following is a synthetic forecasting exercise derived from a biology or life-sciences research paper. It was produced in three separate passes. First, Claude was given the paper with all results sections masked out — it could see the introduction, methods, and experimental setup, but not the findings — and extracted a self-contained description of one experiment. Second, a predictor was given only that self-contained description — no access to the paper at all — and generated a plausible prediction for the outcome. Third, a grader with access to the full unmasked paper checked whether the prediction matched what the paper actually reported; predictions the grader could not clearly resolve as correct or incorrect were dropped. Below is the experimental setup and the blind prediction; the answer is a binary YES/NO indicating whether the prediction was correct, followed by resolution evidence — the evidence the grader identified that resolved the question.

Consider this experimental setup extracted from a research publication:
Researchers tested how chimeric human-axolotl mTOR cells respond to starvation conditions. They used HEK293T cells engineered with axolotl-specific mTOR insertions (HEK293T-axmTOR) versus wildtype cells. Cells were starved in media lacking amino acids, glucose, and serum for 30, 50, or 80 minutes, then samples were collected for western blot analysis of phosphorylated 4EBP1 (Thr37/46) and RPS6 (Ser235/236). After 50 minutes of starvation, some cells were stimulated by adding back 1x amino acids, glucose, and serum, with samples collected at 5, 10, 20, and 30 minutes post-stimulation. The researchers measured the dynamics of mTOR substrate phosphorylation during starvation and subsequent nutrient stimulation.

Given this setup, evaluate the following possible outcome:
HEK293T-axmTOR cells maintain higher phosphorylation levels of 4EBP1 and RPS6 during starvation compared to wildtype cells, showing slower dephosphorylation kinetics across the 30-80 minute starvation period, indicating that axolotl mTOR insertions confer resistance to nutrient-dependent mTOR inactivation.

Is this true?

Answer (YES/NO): NO